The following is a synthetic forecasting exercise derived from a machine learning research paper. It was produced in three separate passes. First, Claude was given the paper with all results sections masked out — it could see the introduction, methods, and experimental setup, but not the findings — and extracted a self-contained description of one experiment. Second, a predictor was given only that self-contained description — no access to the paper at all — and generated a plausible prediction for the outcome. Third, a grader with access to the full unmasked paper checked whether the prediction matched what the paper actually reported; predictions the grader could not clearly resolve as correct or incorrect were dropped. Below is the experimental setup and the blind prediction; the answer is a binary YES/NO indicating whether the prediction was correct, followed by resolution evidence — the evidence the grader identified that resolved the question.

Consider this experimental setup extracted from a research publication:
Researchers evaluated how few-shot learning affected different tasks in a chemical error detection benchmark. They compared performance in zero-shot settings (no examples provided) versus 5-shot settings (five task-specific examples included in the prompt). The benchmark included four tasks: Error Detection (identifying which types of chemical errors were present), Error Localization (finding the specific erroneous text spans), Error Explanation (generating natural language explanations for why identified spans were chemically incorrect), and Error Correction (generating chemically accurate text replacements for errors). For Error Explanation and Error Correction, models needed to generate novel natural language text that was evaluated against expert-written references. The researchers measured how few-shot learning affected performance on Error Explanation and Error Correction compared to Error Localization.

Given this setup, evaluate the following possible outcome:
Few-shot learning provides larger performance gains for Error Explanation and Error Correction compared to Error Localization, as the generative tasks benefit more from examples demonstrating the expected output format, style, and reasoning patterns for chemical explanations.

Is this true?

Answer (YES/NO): NO